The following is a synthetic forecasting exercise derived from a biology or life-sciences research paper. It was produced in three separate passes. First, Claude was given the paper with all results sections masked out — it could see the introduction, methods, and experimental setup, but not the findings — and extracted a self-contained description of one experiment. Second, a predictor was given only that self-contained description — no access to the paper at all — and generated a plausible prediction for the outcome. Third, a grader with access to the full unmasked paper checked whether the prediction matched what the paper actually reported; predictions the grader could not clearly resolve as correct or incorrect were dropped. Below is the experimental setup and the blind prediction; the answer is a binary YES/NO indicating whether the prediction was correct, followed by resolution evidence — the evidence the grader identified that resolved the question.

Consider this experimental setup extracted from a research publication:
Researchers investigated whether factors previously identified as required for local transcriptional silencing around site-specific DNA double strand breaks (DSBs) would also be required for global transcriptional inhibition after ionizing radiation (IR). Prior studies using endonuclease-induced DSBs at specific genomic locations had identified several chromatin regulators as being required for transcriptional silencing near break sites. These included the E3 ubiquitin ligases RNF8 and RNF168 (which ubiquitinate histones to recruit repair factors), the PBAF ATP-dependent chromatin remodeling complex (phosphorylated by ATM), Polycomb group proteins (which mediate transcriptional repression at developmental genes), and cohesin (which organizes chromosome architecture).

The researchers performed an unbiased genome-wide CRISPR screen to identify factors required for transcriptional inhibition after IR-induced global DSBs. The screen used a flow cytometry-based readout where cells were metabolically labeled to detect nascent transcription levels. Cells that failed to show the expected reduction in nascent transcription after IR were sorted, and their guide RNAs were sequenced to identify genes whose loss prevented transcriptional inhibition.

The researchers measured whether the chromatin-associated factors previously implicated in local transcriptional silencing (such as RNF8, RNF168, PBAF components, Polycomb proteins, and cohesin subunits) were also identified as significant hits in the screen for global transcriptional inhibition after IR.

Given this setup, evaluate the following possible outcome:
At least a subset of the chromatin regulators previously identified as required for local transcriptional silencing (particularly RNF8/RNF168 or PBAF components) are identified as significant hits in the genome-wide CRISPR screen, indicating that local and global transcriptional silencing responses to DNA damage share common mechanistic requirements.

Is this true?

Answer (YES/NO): NO